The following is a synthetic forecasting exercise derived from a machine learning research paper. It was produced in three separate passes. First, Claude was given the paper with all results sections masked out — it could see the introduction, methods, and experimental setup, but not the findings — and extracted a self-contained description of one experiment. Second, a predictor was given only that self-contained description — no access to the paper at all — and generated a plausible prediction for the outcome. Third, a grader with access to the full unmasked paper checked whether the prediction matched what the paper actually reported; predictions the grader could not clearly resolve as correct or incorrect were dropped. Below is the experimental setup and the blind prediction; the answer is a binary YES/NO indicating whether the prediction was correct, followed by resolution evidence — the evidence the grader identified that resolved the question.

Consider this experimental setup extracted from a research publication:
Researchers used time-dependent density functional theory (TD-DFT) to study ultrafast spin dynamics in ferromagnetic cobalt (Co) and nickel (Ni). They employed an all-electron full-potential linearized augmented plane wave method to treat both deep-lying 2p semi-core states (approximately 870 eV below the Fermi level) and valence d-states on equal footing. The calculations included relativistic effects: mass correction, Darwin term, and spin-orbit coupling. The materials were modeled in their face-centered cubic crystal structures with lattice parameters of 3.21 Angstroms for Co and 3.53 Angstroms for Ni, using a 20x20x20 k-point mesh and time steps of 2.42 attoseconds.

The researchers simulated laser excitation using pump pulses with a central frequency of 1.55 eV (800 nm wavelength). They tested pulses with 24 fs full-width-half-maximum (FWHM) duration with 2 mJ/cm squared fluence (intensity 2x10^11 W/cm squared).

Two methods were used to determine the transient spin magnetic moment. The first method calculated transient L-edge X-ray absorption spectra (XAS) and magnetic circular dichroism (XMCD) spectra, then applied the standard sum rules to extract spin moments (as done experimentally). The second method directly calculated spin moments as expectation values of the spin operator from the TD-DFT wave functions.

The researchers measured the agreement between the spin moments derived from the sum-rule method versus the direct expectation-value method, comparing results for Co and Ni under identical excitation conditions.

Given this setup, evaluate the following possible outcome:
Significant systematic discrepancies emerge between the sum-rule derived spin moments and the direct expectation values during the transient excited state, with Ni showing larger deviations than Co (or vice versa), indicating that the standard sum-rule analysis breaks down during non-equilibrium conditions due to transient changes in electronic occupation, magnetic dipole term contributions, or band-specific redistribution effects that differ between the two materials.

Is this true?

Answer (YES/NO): NO